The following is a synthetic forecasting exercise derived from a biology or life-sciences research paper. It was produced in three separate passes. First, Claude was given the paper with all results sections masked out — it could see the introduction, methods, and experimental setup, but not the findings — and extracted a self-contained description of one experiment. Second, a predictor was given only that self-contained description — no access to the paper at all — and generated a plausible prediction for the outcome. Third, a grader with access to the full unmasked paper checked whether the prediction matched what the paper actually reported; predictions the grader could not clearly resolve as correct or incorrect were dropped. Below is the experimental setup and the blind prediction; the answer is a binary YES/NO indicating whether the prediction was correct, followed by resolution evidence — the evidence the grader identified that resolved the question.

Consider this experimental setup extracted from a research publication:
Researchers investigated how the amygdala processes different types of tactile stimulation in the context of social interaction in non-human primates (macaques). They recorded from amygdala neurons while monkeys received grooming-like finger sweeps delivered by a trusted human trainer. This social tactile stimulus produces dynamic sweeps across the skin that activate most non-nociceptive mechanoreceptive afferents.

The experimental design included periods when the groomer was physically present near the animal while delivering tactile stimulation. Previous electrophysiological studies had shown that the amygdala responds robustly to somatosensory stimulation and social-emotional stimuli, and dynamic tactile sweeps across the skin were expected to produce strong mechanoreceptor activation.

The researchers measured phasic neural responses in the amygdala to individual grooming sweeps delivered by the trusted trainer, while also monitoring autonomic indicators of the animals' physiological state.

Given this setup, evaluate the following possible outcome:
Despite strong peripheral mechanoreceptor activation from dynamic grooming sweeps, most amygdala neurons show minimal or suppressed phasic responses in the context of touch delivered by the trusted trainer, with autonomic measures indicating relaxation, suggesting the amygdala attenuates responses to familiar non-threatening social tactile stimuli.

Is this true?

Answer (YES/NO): YES